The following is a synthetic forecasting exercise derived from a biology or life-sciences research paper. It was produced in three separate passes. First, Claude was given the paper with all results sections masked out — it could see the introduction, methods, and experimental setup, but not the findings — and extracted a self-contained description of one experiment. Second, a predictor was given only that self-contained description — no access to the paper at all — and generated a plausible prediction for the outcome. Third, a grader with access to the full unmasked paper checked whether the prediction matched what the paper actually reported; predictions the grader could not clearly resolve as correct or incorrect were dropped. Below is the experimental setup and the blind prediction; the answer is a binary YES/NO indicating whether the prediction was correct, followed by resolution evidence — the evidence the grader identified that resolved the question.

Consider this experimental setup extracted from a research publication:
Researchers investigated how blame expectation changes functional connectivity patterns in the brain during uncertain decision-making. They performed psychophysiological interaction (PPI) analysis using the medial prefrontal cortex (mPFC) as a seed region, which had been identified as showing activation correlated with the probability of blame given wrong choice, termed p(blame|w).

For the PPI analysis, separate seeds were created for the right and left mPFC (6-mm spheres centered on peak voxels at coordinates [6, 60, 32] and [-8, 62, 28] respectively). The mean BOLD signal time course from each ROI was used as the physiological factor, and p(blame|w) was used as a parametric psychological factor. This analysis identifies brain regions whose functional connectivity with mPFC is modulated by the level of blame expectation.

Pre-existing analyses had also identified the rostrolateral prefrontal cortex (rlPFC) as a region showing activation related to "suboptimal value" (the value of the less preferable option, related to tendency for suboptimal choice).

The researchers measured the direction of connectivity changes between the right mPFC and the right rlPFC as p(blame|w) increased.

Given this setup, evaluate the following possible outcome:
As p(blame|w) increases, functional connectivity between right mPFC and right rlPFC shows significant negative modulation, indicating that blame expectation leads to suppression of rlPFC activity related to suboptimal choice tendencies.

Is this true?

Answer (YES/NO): YES